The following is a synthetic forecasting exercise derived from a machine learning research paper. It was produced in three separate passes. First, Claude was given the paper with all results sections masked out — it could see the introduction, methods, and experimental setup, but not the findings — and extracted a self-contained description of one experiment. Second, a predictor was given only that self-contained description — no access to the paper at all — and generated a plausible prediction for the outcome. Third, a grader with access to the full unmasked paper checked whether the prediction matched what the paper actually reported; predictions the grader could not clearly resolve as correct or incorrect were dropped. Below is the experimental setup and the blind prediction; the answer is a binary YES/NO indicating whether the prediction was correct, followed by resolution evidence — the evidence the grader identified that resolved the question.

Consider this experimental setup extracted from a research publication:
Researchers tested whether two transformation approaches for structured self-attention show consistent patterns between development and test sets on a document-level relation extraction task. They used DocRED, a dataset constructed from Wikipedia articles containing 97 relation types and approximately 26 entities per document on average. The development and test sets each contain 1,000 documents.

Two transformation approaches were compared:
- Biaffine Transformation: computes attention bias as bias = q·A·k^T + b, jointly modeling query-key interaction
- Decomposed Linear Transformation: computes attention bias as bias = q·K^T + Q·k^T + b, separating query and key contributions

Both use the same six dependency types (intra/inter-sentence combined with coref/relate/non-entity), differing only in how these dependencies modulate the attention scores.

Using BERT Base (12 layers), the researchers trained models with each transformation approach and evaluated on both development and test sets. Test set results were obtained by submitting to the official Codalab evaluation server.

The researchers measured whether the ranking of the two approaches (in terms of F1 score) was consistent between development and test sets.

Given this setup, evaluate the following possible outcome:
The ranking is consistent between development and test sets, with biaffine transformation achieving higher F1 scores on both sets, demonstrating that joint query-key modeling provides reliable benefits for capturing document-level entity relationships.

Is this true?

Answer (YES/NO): NO